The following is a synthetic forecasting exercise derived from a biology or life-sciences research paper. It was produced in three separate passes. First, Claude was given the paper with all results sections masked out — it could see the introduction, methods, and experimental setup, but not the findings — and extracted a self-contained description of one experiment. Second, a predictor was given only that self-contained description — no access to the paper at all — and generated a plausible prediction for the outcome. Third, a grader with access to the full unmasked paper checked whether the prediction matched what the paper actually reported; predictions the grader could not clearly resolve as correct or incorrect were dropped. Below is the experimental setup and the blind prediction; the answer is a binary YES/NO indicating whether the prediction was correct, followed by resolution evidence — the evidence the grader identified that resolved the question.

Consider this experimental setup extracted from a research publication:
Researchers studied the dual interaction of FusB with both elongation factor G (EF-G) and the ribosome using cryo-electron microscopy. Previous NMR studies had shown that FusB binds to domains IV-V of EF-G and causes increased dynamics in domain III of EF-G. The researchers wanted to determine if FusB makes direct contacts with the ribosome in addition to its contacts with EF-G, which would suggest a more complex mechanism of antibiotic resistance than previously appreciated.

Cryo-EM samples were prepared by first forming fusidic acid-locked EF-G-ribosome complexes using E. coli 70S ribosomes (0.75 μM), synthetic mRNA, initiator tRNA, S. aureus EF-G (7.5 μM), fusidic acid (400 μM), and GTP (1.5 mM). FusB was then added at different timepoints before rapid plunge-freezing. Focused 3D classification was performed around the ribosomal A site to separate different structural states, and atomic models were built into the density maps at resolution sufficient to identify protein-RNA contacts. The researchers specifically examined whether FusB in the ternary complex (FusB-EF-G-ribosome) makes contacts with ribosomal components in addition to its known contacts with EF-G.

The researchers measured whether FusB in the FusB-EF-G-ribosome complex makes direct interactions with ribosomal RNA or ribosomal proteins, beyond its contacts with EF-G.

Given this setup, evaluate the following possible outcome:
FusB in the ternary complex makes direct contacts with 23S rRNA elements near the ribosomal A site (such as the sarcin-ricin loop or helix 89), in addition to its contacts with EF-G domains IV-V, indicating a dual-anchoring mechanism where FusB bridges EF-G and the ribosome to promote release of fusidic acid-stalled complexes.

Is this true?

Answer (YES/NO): NO